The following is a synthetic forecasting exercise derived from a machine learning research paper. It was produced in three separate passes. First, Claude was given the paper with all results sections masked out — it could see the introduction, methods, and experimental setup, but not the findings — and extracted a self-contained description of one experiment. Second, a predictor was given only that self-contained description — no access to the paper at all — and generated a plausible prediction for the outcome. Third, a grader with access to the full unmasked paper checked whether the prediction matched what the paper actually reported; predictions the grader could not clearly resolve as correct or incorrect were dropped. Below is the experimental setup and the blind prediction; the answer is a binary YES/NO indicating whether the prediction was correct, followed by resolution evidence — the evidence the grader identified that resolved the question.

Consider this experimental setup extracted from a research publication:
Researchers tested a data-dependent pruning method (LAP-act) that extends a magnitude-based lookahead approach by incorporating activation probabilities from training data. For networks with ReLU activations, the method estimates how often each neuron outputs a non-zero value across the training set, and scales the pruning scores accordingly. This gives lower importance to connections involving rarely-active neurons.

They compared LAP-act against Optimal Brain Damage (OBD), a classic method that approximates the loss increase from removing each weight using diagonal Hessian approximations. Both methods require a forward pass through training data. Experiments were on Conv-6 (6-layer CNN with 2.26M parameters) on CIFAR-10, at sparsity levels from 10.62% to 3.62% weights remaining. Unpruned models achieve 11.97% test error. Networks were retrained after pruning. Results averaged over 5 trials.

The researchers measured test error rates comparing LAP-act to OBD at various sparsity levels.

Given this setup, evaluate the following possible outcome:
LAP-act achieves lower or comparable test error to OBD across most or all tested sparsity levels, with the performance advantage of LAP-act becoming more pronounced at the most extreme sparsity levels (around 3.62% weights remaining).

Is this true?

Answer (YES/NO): NO